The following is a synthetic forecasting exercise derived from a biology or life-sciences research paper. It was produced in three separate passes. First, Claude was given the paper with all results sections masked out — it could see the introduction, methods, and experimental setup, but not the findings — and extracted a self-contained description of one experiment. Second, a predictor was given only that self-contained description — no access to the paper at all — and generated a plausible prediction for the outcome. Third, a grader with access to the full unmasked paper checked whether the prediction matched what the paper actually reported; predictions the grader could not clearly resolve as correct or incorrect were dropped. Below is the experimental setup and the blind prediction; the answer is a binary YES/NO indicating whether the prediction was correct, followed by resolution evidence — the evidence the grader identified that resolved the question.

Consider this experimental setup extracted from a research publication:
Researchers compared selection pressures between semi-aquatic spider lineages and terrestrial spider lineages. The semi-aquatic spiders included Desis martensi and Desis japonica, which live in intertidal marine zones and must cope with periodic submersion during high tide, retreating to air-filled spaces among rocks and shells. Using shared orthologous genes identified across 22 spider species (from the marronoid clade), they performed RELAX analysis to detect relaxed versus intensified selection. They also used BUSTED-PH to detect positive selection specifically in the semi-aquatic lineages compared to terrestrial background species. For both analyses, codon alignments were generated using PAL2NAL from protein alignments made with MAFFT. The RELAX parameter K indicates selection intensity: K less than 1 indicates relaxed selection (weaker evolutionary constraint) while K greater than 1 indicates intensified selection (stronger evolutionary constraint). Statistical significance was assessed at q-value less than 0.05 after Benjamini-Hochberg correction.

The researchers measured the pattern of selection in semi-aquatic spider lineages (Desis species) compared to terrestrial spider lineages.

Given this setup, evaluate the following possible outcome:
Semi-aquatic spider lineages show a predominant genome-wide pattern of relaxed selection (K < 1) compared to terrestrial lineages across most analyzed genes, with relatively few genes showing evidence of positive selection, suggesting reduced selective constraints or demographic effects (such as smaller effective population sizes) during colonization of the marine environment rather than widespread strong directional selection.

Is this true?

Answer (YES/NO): NO